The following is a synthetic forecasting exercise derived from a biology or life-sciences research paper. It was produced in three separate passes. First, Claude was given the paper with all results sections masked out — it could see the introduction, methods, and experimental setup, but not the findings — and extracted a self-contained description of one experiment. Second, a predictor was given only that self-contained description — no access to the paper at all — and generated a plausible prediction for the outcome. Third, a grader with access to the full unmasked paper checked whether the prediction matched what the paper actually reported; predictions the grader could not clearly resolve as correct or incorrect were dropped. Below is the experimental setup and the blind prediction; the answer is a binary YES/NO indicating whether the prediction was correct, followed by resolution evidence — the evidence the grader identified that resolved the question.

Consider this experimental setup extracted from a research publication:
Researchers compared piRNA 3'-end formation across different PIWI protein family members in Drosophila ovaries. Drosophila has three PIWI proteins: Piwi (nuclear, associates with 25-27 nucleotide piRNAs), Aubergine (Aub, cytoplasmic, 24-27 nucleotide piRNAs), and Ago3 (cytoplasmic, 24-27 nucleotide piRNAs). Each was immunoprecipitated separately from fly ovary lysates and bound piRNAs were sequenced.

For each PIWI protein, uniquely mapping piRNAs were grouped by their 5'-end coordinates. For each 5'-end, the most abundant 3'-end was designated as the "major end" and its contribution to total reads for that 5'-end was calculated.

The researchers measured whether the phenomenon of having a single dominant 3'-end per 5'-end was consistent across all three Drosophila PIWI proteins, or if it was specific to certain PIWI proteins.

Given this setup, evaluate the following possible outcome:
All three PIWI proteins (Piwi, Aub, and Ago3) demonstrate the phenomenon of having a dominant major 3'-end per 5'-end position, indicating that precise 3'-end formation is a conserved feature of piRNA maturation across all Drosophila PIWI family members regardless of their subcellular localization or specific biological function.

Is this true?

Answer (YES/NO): YES